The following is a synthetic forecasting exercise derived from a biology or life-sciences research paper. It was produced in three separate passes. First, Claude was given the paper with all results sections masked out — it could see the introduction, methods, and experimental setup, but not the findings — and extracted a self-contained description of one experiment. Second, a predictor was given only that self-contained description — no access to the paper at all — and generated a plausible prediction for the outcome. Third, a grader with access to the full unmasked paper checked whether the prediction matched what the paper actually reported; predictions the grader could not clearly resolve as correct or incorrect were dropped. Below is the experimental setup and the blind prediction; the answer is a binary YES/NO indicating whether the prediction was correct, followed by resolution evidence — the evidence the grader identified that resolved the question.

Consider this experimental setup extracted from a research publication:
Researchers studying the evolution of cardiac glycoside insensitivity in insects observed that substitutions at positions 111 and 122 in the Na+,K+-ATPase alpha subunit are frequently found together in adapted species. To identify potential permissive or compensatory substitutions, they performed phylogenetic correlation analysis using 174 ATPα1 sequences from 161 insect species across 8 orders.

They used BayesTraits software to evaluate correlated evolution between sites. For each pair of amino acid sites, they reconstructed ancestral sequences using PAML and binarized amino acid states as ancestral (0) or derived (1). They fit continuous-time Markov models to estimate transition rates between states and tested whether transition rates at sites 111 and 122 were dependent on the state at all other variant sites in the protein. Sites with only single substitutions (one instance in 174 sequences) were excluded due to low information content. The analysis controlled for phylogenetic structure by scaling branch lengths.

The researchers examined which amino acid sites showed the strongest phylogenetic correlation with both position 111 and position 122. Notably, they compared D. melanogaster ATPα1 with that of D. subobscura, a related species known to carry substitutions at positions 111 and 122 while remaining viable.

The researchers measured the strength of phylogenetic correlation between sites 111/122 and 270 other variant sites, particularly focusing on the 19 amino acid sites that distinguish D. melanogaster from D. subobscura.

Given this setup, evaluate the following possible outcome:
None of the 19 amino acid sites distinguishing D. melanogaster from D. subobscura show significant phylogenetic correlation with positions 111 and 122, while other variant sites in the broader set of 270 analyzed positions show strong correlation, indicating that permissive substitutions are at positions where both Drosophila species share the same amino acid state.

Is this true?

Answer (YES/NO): NO